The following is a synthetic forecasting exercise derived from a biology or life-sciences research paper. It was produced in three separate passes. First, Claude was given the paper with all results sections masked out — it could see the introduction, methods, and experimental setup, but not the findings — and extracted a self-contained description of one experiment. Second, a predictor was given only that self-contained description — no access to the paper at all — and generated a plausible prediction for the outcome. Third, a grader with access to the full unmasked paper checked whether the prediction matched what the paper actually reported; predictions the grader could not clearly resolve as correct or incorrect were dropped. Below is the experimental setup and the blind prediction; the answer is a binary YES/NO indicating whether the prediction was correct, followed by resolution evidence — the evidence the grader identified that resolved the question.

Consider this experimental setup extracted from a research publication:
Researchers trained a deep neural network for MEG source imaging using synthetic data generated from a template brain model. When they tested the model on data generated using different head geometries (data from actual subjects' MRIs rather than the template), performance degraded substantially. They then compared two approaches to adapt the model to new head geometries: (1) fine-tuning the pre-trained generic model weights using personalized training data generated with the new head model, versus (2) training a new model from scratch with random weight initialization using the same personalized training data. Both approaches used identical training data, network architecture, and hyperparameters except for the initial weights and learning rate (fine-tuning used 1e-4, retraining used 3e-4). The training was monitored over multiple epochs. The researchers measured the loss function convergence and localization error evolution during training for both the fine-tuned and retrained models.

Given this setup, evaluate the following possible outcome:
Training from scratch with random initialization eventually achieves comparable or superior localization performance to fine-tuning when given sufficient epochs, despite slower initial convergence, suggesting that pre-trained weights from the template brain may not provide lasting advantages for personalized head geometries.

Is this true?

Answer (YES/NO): YES